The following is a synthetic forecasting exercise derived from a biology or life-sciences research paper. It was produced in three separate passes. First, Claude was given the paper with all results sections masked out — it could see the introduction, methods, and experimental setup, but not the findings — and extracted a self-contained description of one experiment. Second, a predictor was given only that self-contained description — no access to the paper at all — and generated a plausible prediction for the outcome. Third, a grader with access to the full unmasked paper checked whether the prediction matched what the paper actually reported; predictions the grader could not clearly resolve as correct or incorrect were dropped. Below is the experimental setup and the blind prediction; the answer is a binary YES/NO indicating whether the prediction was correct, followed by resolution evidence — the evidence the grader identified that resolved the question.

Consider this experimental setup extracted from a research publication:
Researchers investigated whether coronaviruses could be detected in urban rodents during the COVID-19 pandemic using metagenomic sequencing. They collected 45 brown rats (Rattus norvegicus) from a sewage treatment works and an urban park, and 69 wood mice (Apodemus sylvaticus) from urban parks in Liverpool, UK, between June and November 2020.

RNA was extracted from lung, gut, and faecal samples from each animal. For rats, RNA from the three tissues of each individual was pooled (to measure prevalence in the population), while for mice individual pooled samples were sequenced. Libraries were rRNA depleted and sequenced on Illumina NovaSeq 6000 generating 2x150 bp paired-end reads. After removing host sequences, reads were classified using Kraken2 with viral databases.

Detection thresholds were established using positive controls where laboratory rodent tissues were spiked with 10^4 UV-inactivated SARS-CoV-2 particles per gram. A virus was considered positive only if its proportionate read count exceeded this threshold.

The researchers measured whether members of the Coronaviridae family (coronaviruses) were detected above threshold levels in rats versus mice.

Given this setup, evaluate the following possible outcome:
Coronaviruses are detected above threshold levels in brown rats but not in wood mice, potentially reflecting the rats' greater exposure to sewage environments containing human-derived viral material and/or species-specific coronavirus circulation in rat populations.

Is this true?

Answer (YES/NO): YES